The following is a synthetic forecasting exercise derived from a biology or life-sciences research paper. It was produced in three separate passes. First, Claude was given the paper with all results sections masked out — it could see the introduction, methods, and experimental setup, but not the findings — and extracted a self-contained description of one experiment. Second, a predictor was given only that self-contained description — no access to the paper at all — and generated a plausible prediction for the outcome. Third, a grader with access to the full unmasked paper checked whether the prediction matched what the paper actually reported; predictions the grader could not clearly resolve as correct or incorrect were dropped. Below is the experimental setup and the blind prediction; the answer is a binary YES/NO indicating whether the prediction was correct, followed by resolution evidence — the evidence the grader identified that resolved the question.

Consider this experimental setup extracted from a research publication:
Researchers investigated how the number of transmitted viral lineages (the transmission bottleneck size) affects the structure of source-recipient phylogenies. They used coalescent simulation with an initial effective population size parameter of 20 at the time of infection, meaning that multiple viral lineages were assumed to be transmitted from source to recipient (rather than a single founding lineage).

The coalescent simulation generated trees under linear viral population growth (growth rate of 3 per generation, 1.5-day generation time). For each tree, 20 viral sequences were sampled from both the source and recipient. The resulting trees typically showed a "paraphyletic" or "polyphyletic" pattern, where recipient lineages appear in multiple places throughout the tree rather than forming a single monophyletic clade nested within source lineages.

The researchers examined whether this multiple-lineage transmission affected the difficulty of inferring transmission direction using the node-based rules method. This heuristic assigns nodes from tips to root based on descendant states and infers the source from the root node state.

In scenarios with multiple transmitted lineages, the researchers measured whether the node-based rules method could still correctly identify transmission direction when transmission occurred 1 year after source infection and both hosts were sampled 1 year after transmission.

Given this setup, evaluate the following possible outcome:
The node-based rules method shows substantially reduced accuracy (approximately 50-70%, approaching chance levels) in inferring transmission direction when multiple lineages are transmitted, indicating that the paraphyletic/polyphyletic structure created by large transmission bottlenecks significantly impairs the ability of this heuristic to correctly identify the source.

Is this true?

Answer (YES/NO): NO